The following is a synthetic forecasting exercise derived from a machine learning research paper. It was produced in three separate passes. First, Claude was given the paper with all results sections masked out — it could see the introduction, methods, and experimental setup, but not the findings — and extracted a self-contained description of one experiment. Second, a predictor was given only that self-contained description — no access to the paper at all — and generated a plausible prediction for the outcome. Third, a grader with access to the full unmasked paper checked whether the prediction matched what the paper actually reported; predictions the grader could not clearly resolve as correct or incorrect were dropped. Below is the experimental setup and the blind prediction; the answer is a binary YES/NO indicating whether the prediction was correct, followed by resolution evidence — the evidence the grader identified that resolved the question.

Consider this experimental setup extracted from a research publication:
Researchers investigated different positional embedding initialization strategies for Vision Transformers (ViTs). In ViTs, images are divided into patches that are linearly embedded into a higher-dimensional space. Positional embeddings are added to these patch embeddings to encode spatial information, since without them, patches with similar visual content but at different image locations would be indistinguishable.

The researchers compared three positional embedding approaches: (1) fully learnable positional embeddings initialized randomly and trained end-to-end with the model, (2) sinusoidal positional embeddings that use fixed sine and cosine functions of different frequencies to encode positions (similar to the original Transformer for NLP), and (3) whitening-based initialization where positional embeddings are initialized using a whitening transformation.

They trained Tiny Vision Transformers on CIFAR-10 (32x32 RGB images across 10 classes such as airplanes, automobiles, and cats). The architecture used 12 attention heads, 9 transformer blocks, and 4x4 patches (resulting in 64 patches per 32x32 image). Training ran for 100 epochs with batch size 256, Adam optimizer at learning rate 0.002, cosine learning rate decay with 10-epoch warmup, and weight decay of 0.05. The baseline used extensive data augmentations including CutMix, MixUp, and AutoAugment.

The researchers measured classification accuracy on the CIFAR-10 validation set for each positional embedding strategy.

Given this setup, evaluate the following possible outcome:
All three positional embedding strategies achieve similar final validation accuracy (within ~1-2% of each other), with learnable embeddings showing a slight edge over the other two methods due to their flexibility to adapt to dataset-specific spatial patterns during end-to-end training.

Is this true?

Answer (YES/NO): YES